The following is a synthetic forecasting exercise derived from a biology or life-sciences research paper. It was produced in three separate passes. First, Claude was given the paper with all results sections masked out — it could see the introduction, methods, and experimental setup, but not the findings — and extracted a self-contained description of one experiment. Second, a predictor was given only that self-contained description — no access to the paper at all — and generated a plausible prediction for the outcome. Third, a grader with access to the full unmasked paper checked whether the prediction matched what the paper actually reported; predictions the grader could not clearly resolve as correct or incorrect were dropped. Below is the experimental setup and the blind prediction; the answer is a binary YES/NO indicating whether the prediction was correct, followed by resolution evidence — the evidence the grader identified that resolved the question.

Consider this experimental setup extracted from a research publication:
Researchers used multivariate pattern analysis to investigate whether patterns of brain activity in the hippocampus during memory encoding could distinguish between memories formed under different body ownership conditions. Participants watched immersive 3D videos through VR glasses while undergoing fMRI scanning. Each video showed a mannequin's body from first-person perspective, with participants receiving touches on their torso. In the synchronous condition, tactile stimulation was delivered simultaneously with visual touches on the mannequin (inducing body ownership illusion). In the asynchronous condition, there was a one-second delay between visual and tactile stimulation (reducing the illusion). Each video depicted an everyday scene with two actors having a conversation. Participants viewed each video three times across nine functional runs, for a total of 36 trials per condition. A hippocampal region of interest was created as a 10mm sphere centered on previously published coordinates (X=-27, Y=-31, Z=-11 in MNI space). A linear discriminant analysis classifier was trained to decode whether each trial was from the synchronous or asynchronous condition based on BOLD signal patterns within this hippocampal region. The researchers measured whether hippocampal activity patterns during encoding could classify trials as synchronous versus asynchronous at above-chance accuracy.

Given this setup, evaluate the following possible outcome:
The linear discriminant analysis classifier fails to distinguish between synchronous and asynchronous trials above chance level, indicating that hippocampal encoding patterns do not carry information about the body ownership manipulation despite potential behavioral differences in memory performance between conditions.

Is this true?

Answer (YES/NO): NO